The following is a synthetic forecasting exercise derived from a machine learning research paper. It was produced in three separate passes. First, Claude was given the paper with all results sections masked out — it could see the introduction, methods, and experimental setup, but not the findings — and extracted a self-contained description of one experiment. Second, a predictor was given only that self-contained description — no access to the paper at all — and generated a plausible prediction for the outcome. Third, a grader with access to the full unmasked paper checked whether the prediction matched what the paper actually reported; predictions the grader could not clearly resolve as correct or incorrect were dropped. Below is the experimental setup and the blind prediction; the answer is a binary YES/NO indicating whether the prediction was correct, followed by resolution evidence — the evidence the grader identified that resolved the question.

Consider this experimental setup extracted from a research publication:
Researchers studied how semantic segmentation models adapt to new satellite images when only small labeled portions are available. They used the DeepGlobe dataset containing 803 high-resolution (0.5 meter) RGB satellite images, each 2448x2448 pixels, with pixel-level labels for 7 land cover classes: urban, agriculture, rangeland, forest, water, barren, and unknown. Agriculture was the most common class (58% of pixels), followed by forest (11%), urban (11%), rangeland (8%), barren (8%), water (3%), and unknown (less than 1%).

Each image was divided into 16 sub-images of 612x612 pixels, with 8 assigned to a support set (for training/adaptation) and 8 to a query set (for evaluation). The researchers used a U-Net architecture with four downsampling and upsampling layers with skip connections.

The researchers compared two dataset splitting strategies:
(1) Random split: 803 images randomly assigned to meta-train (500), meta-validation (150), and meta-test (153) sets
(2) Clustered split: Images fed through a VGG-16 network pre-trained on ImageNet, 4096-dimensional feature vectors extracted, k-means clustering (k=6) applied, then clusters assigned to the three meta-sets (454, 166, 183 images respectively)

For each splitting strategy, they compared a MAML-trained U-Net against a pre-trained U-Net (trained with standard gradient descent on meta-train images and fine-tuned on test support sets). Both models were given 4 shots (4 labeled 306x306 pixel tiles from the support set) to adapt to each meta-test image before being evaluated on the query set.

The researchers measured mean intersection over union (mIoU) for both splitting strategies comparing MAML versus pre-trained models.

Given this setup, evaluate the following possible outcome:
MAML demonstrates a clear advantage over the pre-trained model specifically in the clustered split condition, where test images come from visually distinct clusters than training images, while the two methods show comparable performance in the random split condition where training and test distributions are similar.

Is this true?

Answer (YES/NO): NO